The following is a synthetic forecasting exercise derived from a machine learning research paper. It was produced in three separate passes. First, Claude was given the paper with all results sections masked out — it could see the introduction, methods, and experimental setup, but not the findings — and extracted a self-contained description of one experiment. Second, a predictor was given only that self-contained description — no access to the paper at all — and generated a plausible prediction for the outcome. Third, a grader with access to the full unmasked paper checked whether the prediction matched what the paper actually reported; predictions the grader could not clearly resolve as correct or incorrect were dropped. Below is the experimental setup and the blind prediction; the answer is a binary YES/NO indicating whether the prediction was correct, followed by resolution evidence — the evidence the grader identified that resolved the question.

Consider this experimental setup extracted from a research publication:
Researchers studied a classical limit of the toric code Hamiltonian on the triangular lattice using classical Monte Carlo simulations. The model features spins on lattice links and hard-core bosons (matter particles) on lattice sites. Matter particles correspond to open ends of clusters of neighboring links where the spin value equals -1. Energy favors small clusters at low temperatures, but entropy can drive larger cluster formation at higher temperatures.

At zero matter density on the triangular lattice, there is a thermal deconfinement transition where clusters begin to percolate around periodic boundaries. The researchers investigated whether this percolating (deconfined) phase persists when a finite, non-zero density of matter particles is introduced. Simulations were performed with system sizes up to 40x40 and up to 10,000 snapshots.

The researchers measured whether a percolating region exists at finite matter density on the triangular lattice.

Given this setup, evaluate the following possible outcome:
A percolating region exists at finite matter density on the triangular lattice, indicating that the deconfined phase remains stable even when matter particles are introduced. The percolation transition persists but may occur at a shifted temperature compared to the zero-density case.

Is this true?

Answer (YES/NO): YES